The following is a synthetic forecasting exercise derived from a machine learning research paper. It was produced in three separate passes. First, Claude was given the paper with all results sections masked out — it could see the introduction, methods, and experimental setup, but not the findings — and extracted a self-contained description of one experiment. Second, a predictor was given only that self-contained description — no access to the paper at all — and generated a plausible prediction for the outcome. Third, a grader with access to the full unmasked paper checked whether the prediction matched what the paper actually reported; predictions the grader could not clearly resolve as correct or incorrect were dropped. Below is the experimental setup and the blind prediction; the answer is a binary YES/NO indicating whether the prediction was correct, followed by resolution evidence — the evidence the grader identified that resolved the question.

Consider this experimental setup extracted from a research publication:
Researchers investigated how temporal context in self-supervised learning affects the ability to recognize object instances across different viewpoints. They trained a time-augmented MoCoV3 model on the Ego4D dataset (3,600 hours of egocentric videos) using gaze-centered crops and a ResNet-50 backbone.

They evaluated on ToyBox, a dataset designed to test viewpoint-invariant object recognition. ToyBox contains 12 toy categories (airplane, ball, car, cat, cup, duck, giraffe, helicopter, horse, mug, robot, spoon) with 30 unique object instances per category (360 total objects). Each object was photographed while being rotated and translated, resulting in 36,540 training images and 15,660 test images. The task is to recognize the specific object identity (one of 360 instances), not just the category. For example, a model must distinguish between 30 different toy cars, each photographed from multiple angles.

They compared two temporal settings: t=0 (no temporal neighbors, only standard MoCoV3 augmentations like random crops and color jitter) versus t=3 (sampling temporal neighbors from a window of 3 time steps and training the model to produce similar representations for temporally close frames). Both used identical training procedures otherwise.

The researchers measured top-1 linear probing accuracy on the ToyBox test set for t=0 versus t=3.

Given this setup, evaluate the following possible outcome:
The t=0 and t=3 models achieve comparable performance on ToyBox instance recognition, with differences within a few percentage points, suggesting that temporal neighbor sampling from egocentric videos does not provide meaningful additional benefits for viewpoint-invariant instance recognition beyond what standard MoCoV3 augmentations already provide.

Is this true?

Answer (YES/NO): NO